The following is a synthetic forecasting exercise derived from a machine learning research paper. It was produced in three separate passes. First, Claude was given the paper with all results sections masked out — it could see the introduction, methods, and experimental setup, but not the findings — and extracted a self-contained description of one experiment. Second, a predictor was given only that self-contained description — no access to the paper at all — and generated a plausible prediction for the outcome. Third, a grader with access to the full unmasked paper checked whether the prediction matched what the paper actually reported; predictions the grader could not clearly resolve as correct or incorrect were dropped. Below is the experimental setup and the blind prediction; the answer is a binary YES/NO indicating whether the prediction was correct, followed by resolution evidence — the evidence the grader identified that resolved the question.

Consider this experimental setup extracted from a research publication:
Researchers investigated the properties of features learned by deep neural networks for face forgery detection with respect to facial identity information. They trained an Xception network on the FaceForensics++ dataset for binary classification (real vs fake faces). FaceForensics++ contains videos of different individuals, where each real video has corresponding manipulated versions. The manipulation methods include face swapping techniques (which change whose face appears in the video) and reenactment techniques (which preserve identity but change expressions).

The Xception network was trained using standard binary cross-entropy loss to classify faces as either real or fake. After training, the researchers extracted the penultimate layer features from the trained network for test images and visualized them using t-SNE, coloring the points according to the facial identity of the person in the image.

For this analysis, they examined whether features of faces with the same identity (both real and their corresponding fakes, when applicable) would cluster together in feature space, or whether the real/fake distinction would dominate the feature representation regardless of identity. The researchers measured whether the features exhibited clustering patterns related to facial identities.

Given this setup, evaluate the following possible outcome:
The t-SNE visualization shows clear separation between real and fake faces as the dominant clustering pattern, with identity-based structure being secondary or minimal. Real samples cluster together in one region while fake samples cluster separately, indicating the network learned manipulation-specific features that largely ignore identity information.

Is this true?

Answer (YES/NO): NO